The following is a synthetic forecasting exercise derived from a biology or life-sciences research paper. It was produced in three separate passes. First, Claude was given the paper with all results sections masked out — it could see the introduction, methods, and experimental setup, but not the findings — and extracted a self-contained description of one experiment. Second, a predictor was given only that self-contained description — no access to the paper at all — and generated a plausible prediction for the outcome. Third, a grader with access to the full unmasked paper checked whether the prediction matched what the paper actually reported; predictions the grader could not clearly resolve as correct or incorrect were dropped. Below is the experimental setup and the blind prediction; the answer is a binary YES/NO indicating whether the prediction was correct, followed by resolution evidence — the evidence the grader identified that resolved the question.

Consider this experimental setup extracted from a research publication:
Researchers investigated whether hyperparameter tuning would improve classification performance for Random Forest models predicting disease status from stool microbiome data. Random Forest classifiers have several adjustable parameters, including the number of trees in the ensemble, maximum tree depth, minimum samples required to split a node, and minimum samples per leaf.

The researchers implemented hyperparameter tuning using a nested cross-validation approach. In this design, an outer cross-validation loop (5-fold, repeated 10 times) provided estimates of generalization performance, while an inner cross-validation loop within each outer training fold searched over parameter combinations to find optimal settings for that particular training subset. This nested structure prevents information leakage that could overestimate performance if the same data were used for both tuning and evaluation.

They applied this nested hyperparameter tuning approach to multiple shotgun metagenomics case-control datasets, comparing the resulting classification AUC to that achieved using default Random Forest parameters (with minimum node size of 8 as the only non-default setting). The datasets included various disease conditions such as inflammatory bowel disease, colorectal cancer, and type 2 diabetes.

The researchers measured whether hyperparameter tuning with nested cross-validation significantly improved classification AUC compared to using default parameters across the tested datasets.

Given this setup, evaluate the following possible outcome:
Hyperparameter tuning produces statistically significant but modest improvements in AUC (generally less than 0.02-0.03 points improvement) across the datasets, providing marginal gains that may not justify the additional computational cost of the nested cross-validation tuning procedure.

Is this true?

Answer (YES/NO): NO